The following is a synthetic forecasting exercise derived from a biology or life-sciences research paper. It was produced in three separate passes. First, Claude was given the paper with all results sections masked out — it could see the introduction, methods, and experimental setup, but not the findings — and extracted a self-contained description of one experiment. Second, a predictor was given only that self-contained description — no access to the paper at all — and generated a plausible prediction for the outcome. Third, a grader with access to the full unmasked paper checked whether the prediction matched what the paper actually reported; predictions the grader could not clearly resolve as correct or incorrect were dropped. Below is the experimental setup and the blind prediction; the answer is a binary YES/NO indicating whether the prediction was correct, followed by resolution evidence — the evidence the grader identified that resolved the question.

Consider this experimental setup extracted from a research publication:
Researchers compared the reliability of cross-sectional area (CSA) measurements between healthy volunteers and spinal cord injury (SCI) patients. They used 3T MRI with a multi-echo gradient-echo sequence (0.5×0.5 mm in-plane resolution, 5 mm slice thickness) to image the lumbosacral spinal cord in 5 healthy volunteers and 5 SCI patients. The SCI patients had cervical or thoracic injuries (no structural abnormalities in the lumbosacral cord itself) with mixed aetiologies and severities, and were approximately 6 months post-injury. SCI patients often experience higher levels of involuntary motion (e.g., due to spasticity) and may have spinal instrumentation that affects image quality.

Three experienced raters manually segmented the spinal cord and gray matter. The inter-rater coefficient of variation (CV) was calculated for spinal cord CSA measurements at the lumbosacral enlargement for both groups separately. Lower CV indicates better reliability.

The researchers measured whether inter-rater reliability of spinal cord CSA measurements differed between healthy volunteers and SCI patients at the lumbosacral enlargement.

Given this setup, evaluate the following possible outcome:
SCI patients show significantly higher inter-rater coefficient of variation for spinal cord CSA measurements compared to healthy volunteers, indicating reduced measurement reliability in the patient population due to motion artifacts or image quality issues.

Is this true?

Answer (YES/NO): YES